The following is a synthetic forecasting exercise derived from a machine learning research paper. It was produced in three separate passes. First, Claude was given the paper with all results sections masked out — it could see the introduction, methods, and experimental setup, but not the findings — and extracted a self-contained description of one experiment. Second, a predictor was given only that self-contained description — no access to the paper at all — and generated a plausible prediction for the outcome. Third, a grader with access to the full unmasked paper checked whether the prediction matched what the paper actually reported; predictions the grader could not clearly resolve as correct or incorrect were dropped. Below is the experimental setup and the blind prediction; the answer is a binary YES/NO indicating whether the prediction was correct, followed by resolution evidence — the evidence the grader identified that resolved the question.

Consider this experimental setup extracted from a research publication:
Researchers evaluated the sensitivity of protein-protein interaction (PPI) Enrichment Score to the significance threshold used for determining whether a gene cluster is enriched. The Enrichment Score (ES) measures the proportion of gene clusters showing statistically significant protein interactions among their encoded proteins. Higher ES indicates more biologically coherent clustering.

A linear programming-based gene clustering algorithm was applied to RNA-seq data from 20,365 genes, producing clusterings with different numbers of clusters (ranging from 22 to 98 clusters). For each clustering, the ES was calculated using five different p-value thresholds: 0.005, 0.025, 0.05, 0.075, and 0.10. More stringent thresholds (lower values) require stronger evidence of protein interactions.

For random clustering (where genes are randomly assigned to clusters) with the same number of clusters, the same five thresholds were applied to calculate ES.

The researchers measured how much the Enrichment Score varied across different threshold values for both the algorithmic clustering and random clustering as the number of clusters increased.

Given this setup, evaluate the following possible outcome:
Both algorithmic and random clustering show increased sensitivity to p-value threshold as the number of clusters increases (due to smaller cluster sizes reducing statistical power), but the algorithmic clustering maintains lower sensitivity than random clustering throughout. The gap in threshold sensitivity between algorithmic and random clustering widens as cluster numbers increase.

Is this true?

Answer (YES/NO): NO